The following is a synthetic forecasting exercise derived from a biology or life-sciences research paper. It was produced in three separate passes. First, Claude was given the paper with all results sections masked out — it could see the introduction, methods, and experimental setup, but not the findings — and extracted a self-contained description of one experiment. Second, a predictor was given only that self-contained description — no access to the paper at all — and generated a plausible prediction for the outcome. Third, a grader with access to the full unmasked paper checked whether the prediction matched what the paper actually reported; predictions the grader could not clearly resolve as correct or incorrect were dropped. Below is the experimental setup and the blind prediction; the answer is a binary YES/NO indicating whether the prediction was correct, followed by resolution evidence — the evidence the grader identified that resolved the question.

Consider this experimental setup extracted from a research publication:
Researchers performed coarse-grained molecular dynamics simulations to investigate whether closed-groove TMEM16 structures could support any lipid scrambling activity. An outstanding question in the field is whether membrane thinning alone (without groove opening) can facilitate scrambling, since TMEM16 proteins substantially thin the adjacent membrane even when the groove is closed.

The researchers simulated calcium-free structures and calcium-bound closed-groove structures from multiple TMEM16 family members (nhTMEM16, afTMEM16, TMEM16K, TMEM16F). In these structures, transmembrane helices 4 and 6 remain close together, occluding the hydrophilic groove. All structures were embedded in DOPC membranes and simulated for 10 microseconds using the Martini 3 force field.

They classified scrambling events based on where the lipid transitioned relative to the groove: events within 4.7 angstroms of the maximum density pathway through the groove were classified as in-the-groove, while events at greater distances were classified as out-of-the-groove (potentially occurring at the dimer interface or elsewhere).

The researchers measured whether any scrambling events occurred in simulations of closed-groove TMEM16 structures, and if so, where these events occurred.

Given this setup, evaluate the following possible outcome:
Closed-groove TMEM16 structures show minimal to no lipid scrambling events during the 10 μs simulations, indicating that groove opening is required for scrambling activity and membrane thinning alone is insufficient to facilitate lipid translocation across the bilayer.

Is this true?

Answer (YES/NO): YES